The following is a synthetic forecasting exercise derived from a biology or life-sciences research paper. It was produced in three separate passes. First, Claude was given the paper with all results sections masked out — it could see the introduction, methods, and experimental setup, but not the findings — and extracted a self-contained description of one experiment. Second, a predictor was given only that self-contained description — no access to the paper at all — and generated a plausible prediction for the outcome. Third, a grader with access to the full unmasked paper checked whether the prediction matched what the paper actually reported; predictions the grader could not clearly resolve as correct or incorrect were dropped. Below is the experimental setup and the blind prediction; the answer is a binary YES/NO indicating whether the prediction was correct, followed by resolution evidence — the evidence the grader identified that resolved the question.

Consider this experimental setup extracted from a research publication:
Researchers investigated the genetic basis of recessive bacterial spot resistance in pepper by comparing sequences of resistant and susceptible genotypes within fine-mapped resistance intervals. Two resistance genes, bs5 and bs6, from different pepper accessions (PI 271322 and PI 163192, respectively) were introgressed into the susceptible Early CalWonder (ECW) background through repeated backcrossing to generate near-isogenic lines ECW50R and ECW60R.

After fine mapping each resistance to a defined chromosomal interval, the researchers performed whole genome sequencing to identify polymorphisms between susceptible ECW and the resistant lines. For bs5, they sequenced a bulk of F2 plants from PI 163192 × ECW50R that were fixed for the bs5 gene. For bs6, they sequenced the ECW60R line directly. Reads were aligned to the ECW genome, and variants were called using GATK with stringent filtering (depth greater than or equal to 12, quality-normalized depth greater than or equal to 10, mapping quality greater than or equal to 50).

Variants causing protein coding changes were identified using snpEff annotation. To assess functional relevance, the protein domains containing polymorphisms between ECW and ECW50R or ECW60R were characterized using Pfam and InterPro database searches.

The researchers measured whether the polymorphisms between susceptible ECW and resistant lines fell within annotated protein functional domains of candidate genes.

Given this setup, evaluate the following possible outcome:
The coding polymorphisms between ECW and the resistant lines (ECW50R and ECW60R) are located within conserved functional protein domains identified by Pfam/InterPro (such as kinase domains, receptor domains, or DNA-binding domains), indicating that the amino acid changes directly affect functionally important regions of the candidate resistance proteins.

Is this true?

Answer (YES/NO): YES